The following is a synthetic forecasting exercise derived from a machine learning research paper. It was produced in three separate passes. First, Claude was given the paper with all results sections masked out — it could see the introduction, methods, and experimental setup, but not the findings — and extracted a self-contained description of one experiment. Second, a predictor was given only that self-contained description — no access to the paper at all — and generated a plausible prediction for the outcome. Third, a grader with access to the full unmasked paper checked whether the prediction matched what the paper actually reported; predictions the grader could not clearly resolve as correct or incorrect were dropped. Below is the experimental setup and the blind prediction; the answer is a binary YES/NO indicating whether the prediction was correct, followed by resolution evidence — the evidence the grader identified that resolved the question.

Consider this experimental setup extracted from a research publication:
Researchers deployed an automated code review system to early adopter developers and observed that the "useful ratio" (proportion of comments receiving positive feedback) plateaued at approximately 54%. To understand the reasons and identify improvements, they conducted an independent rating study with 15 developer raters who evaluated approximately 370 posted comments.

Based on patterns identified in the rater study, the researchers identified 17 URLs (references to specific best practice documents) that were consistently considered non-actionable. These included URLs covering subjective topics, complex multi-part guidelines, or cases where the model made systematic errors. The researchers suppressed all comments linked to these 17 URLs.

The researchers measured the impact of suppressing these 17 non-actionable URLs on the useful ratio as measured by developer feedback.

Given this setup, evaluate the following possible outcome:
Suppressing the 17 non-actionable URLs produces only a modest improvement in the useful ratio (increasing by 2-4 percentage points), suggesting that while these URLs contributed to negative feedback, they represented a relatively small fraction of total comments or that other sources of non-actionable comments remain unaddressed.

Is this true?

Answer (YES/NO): NO